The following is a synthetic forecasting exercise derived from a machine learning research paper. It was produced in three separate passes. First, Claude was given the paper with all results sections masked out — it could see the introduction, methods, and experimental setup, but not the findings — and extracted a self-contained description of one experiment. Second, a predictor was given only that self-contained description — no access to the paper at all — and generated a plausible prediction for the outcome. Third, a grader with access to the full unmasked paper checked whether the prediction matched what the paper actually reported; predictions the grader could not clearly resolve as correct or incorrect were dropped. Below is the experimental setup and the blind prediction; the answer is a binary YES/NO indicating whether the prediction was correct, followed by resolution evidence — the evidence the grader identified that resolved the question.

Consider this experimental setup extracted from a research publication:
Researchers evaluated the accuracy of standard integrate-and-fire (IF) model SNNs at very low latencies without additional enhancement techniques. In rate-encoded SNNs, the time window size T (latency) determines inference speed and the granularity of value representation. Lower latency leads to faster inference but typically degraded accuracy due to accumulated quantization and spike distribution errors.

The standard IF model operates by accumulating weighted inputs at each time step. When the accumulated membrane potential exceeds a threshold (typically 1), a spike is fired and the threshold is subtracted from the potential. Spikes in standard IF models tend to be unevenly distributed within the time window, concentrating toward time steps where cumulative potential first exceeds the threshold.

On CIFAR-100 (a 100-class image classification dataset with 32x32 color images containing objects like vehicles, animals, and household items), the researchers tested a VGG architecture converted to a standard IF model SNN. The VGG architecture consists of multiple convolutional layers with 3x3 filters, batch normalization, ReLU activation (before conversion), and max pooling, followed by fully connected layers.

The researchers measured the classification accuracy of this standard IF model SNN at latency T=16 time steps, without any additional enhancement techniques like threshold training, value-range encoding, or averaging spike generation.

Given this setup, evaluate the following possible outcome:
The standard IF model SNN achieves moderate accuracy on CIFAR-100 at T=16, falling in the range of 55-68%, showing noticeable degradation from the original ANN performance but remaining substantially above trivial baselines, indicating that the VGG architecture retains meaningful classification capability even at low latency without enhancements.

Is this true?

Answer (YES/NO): NO